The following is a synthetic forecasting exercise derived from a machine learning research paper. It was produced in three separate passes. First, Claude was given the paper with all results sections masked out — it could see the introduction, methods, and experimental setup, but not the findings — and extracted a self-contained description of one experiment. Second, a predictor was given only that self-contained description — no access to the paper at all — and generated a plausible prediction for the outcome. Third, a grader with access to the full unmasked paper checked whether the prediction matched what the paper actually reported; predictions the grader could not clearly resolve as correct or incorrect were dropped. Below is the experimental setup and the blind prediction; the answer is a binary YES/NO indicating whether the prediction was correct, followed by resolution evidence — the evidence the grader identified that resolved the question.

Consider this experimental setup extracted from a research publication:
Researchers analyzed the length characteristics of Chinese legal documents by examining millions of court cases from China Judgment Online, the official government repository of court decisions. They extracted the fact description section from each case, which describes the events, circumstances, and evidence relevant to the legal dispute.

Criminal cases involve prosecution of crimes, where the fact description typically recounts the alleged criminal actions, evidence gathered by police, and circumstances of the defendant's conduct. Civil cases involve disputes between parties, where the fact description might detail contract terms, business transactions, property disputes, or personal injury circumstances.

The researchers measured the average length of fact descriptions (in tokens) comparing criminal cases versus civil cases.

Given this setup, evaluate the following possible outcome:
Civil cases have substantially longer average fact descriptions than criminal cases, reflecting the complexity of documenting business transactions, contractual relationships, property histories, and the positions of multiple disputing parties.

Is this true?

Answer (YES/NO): YES